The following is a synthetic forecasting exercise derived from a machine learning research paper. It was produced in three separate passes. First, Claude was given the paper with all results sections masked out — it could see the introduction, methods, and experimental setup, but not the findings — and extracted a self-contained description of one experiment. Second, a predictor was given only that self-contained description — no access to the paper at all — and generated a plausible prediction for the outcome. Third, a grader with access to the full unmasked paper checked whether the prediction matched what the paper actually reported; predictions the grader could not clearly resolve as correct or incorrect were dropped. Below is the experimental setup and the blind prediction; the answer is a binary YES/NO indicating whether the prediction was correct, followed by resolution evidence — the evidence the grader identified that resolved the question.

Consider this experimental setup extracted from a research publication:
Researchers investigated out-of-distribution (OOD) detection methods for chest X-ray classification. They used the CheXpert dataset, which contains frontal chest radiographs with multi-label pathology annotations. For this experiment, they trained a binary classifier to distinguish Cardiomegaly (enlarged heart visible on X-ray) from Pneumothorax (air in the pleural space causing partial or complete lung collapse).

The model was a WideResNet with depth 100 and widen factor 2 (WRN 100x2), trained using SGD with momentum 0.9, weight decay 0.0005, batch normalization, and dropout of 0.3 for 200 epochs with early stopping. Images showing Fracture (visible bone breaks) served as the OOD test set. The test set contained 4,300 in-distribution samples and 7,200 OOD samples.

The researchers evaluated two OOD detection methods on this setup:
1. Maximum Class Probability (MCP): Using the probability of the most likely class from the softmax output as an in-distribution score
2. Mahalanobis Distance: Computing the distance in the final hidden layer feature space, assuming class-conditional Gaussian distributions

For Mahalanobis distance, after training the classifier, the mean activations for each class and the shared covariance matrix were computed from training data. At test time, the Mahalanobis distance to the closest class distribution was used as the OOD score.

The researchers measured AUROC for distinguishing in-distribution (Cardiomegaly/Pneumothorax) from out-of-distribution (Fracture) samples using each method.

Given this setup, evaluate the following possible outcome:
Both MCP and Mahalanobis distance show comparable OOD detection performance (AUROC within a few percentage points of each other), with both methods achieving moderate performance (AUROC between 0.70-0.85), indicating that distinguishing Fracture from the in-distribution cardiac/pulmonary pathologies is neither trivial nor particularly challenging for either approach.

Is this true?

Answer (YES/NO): NO